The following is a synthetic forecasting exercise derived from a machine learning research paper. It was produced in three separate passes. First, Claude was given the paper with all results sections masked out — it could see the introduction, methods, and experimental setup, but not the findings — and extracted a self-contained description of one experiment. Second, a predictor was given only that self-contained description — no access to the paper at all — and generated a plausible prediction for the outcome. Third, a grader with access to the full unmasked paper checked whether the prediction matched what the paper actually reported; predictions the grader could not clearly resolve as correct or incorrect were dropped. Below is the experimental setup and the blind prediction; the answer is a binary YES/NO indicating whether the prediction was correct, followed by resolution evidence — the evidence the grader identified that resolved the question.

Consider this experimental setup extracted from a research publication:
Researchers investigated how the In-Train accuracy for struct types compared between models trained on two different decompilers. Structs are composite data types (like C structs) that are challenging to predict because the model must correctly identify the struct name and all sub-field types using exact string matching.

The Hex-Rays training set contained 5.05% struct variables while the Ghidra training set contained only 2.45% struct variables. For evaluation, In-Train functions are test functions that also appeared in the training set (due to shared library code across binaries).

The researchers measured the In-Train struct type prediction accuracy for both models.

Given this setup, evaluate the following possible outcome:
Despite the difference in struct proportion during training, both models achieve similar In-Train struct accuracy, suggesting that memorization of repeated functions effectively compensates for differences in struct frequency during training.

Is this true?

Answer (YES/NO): NO